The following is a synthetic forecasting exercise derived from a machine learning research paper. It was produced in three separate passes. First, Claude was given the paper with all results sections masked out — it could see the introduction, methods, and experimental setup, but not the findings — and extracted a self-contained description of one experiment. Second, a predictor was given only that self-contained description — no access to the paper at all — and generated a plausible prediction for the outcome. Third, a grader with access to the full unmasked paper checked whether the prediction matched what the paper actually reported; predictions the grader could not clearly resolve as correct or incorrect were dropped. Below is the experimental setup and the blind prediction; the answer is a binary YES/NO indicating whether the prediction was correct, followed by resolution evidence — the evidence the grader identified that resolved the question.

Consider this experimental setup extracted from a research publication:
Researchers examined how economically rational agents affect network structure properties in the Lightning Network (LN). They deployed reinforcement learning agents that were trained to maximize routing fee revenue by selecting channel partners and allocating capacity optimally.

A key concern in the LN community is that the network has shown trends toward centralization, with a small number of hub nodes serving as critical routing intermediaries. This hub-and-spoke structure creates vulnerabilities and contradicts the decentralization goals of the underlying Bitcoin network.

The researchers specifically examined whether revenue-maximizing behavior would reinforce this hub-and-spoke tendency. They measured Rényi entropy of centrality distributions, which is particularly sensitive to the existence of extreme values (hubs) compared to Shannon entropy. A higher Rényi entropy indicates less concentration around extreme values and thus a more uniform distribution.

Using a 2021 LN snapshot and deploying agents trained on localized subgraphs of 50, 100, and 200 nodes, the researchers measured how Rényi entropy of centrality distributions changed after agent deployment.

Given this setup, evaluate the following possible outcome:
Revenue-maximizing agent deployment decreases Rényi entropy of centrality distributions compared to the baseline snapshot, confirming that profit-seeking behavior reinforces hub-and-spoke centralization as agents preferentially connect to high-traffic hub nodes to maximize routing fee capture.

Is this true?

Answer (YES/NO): NO